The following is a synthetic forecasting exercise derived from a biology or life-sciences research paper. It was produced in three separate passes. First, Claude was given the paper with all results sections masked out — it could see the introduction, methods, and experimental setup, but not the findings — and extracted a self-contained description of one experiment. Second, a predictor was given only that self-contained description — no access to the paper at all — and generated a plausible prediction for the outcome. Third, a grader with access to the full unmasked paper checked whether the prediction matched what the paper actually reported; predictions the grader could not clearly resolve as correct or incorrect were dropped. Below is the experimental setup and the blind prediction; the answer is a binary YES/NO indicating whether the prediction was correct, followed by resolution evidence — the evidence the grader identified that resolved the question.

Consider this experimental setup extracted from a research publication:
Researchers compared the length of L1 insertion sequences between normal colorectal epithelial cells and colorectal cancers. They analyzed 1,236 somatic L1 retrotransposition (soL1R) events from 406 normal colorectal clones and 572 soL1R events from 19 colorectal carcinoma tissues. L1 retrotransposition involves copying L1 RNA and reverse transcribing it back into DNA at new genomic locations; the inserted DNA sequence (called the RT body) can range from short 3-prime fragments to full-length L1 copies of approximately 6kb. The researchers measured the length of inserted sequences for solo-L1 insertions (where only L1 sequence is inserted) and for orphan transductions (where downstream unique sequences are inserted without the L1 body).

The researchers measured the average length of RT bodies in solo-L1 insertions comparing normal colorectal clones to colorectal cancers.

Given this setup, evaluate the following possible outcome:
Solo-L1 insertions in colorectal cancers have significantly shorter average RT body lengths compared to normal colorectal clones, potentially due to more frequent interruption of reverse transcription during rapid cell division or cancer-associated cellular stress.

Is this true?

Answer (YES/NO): NO